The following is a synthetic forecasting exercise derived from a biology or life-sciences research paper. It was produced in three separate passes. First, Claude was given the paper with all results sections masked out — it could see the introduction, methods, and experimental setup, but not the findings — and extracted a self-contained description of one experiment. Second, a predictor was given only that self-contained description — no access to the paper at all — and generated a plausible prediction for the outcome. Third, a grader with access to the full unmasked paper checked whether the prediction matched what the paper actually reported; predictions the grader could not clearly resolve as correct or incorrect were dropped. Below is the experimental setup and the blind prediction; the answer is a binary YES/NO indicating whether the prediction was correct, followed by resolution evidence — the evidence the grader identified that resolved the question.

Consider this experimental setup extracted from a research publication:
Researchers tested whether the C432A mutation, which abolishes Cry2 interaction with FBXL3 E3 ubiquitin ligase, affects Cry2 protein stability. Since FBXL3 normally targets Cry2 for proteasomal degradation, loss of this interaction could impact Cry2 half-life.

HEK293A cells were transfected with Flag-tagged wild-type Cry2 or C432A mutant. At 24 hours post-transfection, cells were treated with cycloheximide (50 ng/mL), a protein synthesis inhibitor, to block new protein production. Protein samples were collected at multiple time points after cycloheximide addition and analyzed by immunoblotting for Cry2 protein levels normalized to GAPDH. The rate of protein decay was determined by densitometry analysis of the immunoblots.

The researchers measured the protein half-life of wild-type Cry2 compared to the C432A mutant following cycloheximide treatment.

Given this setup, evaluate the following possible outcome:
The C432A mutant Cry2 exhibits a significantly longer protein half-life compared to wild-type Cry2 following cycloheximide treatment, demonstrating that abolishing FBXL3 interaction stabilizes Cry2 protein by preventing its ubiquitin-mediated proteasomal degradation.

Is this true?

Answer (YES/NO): YES